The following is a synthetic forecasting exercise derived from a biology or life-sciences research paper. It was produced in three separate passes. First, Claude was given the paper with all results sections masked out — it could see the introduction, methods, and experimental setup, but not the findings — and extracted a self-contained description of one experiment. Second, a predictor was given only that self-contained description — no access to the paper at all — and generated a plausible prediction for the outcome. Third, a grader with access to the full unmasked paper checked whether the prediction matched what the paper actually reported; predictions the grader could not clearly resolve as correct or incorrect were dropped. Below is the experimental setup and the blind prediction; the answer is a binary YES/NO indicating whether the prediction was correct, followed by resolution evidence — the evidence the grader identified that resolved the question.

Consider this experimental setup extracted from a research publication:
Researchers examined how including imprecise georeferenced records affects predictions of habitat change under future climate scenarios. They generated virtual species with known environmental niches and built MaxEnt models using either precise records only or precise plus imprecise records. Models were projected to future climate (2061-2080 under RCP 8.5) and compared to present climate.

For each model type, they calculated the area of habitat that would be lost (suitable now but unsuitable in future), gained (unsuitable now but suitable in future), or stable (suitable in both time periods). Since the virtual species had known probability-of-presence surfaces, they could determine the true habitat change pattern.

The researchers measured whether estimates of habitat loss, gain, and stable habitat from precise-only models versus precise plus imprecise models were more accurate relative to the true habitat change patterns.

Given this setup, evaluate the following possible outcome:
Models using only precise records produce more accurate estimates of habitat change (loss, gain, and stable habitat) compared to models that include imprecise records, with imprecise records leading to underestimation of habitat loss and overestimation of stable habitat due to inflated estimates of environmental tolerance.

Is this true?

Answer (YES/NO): NO